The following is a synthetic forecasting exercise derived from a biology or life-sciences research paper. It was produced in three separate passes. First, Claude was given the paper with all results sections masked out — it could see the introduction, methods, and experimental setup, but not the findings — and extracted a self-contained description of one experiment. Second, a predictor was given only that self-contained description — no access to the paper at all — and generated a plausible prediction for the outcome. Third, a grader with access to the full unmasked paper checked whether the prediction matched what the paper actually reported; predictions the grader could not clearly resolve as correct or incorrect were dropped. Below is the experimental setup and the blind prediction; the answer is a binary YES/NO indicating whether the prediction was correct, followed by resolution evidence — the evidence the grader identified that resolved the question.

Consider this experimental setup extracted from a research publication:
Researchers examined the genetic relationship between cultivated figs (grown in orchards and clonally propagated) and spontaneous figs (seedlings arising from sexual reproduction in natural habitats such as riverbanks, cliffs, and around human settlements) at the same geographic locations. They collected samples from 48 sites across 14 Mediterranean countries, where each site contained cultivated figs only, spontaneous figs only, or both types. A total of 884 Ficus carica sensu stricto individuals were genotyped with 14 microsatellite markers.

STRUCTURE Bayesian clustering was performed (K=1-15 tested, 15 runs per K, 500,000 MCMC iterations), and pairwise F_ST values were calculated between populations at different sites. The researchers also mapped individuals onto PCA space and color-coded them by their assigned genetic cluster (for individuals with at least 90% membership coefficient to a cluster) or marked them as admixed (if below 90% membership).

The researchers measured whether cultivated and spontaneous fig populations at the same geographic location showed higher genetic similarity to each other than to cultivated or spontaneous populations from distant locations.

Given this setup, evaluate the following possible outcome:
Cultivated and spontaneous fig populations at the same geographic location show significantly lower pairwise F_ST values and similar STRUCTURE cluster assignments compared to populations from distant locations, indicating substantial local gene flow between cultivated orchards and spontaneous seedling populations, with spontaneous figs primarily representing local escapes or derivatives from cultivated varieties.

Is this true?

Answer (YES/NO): NO